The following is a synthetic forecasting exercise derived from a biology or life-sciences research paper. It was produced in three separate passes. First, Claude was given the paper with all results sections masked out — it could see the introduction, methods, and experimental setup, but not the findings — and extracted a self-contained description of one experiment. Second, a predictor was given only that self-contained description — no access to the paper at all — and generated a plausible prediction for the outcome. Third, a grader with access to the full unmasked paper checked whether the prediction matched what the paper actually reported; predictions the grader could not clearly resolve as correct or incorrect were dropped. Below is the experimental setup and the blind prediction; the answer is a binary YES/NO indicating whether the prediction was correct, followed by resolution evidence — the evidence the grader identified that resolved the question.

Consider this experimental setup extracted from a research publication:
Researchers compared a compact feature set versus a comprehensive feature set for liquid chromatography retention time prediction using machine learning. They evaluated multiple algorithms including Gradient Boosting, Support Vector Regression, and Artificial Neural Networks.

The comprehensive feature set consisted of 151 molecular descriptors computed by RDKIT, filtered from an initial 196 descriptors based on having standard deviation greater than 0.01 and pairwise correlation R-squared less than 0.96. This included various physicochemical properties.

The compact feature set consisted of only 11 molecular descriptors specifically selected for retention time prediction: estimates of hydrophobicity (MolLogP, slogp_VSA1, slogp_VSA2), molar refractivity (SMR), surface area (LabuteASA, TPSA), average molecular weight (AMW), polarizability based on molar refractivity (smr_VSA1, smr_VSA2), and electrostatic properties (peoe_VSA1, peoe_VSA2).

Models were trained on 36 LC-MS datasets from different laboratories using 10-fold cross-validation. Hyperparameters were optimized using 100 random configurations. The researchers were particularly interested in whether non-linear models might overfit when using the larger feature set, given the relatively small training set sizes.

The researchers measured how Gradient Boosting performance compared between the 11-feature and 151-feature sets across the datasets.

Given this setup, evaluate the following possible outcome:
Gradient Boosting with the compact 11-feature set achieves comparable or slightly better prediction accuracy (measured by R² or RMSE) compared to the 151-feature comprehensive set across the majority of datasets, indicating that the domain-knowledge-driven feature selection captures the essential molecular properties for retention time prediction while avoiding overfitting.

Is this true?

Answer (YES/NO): NO